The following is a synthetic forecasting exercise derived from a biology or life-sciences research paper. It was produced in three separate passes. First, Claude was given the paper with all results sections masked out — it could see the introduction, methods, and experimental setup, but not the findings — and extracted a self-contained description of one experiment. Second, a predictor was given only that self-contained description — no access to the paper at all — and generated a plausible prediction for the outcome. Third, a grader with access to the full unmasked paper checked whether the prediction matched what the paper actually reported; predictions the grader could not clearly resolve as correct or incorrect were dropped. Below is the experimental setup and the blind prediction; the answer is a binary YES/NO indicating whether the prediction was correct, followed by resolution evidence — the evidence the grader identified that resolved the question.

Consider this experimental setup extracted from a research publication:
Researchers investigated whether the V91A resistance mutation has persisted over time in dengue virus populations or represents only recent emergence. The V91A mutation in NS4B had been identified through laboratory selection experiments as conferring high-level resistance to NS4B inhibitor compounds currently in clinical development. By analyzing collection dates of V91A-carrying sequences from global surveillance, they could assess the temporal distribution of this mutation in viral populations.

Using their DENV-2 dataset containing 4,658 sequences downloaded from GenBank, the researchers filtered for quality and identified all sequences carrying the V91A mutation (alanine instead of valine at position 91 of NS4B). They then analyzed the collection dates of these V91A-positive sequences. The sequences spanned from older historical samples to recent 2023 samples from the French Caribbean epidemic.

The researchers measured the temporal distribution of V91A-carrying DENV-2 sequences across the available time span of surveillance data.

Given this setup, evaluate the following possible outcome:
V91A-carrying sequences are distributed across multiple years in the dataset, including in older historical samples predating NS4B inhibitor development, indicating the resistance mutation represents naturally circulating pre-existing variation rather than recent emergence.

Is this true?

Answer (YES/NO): YES